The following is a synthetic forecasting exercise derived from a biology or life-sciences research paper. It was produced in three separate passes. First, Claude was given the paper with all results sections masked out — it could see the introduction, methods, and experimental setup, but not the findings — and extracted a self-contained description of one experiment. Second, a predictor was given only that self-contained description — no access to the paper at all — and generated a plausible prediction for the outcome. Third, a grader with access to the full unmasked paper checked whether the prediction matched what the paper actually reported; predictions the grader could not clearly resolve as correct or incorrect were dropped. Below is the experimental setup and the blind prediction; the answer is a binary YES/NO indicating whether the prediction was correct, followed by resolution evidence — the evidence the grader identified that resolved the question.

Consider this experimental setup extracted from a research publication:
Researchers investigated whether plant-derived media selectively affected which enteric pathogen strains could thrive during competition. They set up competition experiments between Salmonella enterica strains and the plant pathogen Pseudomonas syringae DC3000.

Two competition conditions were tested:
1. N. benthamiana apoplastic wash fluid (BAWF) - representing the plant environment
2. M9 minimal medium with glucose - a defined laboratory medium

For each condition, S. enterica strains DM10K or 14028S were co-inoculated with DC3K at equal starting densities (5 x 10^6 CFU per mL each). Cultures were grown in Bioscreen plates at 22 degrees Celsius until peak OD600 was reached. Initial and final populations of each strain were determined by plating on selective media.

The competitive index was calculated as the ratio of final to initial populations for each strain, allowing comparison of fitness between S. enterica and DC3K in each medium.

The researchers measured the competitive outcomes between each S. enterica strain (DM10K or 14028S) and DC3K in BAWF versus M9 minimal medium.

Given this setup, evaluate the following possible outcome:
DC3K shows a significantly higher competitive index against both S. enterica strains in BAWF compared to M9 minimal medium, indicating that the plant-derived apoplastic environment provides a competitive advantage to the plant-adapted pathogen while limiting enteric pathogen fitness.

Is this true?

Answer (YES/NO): NO